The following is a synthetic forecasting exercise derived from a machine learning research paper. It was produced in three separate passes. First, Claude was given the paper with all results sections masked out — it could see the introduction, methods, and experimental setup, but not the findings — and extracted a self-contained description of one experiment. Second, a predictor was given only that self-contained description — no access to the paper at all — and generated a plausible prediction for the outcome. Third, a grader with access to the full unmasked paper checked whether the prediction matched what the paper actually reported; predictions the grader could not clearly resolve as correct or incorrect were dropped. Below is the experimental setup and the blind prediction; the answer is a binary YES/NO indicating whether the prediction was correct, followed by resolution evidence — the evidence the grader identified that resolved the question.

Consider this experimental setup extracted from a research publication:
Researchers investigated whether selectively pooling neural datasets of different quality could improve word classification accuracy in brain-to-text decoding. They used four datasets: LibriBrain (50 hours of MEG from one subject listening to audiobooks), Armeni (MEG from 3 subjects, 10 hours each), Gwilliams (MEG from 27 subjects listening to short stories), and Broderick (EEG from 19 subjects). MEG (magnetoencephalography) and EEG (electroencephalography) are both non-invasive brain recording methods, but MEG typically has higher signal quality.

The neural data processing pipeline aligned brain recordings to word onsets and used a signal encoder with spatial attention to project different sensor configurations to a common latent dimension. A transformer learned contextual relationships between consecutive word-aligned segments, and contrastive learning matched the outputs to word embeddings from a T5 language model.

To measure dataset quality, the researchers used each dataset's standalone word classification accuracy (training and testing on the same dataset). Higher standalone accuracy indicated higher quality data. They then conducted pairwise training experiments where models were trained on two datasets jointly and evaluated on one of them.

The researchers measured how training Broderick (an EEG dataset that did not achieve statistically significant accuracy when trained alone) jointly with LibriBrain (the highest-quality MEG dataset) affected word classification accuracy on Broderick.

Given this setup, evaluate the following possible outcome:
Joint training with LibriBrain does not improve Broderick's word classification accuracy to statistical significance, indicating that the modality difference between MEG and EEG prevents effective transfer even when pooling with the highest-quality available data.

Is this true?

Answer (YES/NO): NO